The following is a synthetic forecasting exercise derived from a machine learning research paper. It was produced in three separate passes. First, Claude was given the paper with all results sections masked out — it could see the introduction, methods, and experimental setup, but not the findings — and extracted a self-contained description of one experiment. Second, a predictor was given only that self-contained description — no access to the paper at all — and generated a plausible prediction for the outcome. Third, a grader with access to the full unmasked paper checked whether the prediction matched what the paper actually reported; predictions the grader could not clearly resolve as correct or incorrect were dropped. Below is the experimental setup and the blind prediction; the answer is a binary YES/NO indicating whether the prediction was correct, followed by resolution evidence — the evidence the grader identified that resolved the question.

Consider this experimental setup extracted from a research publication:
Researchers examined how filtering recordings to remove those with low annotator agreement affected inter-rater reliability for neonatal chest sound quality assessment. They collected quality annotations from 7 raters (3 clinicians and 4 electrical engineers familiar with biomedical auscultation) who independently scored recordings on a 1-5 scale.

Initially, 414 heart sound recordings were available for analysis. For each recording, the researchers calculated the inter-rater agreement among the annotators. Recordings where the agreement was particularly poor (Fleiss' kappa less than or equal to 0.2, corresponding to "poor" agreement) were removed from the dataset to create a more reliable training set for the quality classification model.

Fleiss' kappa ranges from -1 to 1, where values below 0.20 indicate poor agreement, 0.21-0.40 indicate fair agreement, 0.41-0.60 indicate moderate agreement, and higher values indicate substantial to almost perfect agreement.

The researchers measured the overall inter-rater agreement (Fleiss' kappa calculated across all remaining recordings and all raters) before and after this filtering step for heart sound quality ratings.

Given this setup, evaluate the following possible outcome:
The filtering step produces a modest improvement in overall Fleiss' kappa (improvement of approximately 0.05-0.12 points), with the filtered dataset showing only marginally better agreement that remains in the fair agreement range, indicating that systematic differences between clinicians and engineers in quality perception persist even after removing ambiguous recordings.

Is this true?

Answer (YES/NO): YES